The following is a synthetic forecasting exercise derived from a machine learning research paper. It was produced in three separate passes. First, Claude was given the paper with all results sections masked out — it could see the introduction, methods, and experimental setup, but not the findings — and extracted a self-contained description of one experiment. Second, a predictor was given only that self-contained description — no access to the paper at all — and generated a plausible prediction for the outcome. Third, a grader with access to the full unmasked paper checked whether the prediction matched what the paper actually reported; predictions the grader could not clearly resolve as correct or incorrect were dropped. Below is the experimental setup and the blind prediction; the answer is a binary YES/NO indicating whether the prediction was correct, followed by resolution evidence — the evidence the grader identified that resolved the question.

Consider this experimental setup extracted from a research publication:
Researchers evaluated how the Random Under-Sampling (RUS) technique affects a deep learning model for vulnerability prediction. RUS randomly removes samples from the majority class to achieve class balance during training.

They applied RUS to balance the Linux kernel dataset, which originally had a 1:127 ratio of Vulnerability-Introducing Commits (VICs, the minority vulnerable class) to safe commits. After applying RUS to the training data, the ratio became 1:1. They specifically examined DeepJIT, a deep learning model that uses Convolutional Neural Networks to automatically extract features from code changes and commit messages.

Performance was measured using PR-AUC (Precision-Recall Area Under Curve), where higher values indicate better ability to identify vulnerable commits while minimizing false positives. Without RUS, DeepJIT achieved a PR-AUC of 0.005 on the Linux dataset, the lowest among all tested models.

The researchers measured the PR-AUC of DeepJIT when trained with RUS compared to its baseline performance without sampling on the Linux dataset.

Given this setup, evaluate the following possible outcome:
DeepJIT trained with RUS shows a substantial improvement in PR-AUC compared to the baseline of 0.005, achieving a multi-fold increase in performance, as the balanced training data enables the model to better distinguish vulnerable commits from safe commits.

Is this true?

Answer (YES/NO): YES